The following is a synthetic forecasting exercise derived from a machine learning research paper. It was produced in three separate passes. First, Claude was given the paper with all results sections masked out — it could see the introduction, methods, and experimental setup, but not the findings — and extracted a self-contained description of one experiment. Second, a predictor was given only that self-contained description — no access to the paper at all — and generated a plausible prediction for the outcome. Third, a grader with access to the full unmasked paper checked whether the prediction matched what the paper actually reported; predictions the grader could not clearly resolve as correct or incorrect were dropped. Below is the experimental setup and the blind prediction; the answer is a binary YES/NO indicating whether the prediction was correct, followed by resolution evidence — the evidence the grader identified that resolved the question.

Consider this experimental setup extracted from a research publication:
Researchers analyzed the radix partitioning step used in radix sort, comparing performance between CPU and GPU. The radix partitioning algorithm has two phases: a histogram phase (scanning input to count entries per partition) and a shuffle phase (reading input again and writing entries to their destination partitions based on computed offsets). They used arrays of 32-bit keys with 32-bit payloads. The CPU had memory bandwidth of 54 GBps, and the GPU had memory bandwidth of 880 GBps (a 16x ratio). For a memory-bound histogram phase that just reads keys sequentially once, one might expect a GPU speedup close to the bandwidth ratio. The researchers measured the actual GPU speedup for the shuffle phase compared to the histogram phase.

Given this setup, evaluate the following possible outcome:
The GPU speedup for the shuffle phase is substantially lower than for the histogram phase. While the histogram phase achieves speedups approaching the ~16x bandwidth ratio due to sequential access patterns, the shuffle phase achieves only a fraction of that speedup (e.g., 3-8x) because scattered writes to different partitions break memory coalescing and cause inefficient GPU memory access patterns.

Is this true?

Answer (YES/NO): NO